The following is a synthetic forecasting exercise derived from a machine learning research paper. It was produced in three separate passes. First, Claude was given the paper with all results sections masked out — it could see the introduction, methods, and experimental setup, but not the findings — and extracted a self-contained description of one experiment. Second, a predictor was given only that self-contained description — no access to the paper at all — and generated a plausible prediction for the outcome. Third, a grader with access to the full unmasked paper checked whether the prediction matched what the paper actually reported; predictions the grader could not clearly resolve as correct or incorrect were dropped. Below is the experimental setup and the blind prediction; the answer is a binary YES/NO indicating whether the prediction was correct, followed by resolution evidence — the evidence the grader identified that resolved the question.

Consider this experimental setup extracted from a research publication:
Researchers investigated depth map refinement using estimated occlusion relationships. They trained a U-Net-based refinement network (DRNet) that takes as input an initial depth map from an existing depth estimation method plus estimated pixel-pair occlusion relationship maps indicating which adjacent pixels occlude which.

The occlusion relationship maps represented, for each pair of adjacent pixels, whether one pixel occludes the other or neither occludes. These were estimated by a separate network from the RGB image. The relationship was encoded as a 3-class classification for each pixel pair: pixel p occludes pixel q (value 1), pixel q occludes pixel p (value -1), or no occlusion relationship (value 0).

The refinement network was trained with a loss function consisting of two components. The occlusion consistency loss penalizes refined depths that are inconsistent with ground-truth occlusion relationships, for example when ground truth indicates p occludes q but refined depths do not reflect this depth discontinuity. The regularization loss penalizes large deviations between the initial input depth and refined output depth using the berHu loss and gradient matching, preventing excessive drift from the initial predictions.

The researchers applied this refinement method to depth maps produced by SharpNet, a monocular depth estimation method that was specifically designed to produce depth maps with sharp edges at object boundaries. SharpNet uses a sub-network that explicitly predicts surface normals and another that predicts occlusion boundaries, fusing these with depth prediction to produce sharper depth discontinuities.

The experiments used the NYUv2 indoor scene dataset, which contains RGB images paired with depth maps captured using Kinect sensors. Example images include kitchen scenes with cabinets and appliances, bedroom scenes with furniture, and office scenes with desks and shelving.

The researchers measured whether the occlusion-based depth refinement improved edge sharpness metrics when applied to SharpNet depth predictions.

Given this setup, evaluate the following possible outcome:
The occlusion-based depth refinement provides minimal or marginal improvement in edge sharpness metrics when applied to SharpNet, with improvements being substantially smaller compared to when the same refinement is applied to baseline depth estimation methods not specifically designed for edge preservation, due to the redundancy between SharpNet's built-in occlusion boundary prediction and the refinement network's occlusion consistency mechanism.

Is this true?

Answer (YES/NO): NO